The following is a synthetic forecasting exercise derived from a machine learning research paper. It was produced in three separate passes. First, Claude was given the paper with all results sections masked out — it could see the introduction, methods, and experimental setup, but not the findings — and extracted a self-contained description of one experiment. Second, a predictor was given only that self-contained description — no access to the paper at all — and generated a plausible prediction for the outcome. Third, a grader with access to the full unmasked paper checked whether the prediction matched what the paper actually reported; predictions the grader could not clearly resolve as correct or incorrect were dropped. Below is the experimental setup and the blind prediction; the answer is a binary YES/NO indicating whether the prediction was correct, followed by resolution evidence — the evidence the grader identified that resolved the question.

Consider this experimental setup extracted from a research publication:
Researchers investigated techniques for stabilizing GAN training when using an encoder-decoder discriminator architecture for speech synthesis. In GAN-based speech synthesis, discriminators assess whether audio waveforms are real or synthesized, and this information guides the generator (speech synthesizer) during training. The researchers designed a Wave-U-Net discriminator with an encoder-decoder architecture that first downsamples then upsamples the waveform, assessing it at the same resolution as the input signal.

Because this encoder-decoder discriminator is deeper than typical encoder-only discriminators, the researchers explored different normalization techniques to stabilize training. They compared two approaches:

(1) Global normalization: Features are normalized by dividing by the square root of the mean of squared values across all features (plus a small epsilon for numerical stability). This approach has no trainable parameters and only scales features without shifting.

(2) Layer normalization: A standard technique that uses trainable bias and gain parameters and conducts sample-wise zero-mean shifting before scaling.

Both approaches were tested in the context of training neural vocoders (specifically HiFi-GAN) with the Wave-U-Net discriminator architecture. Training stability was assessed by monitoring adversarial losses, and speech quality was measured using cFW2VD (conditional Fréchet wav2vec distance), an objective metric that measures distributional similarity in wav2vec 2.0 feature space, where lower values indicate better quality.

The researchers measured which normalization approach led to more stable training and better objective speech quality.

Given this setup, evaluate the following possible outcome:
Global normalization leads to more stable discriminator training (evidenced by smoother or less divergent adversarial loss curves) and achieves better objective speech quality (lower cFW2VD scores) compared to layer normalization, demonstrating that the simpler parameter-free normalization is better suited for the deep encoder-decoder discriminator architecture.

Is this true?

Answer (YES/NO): YES